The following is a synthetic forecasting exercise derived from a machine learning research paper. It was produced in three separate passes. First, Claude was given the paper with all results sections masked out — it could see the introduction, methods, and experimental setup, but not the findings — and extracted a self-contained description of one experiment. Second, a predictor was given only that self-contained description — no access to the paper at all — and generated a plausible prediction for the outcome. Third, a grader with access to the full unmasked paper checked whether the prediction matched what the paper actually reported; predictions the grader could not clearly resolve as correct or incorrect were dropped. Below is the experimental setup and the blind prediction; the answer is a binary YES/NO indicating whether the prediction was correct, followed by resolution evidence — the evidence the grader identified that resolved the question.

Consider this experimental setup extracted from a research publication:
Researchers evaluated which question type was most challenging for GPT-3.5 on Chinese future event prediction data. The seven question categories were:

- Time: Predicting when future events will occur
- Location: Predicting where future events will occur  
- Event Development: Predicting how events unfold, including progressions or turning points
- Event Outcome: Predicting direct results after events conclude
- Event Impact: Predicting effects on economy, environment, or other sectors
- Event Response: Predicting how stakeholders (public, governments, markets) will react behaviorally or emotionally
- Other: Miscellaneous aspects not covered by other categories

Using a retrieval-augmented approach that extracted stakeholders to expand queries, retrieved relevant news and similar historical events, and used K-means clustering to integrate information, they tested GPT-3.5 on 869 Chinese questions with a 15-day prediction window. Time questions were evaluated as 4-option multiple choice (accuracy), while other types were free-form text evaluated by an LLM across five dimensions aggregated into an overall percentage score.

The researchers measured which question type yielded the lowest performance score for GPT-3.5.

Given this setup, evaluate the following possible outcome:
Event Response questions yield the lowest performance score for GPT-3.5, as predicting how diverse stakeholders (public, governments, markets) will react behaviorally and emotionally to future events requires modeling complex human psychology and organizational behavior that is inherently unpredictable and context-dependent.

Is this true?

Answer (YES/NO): YES